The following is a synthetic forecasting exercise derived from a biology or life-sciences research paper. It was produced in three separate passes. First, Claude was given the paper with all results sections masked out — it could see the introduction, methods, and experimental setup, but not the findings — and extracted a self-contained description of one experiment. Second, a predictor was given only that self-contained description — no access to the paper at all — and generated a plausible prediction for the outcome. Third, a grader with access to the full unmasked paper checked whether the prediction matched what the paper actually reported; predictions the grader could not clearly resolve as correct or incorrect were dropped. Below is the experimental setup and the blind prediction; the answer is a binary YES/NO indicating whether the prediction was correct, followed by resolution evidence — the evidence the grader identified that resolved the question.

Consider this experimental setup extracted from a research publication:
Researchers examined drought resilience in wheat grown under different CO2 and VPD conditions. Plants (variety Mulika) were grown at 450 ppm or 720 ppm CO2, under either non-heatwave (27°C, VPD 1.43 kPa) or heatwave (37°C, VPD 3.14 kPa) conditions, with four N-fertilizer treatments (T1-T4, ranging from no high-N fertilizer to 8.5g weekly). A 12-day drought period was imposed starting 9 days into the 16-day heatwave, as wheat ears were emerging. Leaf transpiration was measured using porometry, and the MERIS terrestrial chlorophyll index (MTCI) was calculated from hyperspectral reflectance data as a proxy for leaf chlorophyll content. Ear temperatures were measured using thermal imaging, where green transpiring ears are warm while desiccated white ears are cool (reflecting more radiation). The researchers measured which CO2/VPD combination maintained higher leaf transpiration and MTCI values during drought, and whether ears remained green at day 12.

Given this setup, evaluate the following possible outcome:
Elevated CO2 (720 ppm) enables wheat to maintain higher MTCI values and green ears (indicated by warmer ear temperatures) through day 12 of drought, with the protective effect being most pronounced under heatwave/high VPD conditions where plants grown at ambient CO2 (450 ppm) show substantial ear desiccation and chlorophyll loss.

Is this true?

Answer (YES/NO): NO